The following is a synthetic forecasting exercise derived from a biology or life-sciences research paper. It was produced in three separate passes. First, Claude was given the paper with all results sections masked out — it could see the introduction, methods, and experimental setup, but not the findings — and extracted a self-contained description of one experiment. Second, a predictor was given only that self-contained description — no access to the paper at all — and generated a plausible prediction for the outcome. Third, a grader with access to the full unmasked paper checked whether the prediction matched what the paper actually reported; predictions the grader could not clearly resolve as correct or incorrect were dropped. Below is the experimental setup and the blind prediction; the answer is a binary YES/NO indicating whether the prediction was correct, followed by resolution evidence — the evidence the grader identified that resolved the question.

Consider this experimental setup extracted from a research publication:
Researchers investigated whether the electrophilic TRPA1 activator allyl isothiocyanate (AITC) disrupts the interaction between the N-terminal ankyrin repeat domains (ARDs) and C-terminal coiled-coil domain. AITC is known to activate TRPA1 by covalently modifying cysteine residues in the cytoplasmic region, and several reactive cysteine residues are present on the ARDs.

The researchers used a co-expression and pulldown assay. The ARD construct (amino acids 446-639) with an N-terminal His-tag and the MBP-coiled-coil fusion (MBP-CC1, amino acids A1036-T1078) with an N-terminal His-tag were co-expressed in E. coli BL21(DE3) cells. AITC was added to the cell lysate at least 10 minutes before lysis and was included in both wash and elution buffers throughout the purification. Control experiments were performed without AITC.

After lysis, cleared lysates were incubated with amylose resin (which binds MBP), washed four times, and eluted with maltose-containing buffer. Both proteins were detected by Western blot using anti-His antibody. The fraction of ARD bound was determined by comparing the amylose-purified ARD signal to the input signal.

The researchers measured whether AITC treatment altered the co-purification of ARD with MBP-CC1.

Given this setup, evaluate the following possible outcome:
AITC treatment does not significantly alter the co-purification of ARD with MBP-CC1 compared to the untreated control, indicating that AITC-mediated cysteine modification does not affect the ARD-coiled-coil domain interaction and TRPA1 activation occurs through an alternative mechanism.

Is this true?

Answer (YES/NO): YES